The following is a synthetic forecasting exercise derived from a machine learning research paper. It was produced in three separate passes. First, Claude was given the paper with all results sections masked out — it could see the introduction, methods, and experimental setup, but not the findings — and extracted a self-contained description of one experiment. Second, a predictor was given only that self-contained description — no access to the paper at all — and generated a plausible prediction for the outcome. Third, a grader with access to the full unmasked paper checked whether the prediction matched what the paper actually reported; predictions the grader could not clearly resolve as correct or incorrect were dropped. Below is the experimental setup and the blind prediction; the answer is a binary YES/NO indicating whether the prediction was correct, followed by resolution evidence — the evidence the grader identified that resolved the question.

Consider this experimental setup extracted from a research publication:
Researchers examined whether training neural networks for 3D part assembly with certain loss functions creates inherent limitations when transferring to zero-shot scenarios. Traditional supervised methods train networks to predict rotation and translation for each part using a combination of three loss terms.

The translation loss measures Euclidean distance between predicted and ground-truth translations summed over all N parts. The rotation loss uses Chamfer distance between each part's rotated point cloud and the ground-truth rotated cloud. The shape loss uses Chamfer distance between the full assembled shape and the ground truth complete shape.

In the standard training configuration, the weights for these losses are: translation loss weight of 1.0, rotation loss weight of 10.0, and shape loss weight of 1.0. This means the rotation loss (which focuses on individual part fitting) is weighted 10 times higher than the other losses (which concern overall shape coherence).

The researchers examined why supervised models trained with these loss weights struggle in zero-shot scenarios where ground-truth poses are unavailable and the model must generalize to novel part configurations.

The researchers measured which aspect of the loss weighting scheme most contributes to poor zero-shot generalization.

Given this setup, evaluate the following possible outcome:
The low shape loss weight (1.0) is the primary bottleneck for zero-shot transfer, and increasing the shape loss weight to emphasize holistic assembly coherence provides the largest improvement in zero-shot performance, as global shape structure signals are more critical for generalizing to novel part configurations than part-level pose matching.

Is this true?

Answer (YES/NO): NO